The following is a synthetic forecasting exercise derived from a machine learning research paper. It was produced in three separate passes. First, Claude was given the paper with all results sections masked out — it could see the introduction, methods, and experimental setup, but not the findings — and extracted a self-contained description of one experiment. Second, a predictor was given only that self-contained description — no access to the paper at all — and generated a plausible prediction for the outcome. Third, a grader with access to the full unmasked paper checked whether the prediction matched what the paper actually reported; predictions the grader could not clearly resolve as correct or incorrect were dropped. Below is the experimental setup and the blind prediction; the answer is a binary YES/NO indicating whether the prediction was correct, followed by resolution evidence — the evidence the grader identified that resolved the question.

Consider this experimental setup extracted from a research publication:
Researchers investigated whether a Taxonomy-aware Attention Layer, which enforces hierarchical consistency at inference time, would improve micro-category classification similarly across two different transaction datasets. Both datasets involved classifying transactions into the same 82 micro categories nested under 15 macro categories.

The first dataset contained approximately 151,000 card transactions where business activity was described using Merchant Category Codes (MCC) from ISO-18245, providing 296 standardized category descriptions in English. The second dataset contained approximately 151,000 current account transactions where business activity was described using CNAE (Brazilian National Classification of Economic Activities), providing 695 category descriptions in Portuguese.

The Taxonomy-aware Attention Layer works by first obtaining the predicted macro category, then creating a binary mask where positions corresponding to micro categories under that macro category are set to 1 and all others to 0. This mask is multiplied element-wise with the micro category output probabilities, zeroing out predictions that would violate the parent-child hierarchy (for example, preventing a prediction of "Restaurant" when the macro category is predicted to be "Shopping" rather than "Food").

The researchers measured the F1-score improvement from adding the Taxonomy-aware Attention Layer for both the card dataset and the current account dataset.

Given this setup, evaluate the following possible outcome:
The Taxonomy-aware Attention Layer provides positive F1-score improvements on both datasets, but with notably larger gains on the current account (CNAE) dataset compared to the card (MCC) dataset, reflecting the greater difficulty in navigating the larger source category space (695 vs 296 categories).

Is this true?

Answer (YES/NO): NO